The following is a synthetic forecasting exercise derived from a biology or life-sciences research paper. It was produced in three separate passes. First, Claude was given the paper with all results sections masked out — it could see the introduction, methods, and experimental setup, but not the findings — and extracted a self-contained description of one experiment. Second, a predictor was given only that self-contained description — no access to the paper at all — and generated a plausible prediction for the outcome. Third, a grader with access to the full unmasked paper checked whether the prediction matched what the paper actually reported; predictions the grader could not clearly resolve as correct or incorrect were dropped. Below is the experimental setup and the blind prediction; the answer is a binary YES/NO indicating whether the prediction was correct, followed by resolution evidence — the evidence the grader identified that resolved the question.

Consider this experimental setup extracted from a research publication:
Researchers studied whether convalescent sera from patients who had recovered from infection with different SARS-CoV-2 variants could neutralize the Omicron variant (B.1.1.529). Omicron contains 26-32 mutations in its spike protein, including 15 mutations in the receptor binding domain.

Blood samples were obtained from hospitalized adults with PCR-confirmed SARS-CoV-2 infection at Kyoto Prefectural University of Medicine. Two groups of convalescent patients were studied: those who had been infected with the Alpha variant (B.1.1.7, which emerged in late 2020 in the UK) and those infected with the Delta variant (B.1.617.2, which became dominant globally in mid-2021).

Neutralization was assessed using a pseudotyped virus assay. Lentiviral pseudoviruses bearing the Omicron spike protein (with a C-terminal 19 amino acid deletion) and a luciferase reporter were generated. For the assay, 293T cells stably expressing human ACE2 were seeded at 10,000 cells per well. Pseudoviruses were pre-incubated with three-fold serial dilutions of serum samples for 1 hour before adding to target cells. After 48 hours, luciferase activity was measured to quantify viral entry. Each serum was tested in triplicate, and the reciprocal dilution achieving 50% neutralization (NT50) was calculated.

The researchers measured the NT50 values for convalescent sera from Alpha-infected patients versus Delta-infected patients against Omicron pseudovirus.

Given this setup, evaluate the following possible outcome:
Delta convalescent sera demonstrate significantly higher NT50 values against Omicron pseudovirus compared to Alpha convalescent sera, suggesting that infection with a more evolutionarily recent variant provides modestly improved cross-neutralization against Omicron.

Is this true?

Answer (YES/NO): YES